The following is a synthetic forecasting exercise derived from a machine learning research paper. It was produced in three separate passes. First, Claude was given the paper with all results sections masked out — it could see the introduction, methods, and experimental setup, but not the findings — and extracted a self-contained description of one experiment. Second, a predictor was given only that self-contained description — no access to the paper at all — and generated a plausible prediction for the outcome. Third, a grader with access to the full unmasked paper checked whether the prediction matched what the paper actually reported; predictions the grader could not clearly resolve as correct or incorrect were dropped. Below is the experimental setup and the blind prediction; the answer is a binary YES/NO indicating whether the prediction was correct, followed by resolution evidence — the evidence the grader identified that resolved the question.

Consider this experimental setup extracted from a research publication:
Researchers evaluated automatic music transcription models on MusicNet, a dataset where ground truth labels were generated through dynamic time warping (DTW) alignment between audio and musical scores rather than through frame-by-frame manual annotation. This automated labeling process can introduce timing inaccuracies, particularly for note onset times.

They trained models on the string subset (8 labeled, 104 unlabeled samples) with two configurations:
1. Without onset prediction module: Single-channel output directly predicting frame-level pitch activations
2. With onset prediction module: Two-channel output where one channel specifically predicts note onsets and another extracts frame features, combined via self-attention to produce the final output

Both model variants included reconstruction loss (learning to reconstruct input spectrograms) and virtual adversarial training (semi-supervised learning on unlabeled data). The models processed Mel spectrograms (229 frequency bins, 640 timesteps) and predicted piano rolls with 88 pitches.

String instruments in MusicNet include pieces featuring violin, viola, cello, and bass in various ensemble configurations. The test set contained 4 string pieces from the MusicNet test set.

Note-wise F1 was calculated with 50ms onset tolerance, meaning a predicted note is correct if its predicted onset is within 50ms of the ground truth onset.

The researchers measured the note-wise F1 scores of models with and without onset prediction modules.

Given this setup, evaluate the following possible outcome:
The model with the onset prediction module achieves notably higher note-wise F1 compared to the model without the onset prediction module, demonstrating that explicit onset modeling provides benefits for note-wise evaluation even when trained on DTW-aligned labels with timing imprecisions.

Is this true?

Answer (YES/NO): NO